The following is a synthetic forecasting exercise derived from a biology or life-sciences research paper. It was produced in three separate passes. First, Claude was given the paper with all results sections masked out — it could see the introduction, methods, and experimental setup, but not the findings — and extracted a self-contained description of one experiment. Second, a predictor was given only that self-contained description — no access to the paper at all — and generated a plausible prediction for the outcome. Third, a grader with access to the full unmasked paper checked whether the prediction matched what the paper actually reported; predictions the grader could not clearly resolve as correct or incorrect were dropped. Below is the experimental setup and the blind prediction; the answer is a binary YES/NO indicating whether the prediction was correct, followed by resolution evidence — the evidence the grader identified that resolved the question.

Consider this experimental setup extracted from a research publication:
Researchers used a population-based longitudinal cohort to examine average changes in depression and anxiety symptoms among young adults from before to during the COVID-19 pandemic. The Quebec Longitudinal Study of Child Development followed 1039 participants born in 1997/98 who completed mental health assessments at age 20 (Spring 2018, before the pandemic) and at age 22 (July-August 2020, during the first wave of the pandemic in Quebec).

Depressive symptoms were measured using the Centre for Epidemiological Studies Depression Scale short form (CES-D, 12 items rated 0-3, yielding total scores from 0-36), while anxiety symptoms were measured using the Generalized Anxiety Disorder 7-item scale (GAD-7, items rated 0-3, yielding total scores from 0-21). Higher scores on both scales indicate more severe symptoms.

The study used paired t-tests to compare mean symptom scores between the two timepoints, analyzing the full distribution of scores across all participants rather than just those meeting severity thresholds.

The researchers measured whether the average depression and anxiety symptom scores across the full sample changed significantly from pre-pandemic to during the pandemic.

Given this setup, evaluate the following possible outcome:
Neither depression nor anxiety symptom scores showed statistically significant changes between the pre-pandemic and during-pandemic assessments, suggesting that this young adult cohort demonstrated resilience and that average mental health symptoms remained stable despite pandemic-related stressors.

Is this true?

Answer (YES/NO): YES